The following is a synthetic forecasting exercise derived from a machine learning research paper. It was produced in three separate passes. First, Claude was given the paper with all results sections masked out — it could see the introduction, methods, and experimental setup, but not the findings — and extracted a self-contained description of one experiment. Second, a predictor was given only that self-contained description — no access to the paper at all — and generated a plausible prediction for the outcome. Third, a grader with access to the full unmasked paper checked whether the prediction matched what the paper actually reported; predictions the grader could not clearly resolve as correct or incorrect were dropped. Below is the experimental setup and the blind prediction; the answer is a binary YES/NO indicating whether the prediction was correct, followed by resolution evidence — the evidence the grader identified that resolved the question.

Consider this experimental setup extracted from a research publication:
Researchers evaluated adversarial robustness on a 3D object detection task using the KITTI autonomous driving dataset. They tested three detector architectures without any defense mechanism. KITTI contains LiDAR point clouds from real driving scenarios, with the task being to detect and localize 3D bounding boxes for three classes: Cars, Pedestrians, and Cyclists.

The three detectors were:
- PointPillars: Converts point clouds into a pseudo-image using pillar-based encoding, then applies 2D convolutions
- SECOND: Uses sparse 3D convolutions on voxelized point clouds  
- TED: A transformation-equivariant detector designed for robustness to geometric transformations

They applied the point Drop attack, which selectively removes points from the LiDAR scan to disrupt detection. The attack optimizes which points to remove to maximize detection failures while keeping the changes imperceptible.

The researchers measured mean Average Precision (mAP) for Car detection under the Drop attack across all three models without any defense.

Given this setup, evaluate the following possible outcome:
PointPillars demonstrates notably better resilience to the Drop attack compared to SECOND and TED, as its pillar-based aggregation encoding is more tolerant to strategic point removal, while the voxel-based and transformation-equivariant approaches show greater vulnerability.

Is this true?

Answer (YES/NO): NO